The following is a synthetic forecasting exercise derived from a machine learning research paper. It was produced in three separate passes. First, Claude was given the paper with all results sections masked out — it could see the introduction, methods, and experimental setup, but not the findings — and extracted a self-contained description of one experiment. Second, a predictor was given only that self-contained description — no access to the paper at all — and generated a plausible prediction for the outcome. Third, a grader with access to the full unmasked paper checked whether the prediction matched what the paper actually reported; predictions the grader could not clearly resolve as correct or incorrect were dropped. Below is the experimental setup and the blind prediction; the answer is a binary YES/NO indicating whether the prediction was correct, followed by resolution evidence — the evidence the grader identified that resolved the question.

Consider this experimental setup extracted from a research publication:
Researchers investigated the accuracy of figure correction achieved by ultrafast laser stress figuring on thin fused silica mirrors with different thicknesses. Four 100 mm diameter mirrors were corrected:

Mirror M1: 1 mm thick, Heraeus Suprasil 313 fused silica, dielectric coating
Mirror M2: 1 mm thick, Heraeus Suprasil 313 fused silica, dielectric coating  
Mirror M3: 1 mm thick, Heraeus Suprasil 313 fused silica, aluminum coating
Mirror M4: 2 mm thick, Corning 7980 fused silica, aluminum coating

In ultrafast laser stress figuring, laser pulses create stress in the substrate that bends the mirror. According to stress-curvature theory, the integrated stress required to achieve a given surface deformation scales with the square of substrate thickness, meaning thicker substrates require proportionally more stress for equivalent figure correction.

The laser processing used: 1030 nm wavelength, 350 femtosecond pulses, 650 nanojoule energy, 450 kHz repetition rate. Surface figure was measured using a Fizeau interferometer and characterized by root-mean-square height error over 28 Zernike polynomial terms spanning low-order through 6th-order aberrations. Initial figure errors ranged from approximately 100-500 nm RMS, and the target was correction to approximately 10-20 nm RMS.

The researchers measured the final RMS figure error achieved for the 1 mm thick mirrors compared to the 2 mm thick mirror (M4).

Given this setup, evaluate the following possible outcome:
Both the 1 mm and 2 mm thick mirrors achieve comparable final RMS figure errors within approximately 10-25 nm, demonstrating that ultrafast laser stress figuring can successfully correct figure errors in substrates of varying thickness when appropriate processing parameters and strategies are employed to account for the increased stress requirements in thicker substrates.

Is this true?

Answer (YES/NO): YES